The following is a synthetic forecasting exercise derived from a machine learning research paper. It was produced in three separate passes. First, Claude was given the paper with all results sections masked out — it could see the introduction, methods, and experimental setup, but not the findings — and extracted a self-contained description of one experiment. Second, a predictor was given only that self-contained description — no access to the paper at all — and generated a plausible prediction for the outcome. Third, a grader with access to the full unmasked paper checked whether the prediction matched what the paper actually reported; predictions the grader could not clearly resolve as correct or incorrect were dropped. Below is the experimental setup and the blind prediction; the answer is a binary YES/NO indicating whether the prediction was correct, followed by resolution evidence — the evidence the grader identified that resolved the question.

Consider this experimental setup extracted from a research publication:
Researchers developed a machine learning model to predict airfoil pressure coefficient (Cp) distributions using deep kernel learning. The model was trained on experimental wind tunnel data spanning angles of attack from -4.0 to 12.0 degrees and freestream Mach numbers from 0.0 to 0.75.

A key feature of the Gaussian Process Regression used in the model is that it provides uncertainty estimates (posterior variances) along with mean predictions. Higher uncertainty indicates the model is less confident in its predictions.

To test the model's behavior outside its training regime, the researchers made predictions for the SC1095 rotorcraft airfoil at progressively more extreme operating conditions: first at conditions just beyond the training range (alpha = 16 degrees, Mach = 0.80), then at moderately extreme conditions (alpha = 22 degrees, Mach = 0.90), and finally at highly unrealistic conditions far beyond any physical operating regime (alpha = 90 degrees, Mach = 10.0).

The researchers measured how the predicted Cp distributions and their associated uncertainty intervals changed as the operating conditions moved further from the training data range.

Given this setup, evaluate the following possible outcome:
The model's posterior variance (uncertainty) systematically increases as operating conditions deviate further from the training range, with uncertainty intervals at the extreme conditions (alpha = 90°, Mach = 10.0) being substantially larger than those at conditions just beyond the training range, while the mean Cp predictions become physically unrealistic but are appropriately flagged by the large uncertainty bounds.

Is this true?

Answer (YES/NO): YES